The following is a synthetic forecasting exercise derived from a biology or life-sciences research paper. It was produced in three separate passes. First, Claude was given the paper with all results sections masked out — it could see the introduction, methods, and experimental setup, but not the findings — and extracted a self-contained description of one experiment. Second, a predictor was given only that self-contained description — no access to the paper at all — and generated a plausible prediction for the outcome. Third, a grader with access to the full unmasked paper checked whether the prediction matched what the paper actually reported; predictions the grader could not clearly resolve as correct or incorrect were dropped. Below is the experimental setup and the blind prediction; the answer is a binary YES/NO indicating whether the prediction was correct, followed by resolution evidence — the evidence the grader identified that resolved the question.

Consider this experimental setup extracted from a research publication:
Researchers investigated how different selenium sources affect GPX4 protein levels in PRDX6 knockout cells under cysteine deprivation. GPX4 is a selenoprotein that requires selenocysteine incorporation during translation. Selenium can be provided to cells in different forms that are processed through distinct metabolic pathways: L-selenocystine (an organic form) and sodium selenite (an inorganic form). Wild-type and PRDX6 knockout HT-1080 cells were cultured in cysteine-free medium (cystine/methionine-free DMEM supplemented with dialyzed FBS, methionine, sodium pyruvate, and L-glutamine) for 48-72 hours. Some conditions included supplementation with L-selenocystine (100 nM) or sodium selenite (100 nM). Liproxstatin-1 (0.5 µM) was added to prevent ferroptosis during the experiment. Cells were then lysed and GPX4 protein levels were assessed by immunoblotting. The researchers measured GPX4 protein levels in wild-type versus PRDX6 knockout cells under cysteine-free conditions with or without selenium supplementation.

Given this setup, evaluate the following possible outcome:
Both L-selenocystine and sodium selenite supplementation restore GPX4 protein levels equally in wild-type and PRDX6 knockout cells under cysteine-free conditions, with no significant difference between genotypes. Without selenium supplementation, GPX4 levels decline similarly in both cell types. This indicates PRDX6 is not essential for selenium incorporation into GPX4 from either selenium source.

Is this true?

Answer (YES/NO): NO